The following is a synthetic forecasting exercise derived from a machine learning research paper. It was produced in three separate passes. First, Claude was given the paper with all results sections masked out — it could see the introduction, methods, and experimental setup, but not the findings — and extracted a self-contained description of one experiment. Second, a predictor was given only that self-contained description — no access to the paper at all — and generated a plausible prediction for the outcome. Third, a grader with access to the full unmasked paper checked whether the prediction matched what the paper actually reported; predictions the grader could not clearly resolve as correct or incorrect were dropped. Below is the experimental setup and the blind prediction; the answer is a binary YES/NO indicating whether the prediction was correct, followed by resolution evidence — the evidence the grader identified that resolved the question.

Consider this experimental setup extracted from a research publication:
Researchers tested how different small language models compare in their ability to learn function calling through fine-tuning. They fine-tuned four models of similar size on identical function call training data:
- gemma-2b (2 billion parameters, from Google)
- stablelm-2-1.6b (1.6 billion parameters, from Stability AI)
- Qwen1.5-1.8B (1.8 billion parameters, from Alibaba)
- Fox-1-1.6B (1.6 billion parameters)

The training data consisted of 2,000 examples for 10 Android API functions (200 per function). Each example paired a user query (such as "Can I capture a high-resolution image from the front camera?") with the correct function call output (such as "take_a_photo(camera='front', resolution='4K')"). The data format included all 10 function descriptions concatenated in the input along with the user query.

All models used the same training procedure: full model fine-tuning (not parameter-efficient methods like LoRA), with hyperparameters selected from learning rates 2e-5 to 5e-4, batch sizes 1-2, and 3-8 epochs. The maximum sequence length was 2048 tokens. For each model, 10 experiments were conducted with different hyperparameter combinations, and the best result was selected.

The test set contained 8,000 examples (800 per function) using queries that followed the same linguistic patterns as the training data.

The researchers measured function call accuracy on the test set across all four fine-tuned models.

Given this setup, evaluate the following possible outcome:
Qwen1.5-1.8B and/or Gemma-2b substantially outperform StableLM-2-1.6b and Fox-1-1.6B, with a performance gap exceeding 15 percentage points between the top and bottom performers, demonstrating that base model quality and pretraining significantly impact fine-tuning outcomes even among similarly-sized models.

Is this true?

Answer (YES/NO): NO